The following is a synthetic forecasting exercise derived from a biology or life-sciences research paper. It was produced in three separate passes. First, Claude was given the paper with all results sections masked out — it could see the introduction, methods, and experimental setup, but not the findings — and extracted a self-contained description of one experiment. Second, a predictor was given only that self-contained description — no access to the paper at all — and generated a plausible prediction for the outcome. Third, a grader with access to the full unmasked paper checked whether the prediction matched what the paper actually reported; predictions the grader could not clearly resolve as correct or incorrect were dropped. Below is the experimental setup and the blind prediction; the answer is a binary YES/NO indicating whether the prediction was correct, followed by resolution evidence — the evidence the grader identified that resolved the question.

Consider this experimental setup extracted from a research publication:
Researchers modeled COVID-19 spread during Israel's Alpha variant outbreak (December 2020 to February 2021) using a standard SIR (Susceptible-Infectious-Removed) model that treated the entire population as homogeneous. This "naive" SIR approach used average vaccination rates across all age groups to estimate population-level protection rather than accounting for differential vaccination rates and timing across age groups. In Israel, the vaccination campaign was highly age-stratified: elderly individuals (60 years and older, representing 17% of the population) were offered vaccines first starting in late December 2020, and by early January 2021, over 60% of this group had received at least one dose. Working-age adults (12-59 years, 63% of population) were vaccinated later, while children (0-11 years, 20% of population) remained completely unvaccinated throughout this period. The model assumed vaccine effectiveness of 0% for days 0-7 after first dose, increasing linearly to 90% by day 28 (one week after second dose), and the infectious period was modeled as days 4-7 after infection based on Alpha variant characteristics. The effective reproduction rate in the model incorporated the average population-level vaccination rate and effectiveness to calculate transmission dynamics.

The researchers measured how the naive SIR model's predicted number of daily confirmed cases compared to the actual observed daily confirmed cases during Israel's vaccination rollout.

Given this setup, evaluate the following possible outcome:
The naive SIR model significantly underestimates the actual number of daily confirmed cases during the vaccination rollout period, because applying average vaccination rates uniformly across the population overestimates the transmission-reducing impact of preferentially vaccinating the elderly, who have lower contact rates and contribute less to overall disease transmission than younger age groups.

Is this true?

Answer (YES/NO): NO